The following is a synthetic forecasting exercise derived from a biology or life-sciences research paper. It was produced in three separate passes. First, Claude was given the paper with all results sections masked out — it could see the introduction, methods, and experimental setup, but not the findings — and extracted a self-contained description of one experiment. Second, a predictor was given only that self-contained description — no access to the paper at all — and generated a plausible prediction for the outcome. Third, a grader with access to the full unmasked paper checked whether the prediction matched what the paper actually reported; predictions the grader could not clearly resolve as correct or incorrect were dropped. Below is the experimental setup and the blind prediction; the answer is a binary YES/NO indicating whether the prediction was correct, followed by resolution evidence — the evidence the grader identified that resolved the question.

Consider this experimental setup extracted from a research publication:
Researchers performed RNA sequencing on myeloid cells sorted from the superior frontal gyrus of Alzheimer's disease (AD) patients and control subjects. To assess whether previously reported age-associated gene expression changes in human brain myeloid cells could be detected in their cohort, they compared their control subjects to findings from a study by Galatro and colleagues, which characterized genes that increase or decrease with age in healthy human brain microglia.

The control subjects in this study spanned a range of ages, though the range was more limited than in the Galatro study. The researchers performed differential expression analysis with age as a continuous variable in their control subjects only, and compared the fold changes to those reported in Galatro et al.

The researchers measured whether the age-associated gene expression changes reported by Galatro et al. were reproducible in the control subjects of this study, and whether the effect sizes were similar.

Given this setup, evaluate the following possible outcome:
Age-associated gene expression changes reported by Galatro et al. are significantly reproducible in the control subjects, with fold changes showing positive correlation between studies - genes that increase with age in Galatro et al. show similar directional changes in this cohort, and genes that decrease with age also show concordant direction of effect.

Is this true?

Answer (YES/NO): NO